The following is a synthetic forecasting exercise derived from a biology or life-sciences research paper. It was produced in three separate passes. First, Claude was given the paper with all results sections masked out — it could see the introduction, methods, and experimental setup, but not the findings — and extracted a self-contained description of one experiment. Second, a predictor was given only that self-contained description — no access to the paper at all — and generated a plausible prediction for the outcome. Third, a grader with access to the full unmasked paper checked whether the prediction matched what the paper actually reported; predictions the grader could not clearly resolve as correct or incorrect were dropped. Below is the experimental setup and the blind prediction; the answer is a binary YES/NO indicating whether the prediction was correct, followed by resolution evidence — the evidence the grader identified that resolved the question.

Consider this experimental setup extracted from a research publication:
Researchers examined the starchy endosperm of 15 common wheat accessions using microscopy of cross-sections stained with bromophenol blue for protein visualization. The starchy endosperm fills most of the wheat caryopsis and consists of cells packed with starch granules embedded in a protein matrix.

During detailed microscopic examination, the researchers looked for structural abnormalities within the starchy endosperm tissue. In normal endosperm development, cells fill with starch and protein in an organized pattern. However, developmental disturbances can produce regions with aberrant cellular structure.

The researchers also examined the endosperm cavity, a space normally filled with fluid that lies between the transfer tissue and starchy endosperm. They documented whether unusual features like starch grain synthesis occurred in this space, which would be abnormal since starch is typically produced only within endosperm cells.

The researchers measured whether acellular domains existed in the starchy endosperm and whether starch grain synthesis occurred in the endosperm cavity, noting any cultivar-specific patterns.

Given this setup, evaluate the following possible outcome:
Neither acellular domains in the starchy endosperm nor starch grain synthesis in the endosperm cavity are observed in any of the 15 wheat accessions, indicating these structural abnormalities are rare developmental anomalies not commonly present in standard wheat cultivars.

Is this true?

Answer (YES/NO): NO